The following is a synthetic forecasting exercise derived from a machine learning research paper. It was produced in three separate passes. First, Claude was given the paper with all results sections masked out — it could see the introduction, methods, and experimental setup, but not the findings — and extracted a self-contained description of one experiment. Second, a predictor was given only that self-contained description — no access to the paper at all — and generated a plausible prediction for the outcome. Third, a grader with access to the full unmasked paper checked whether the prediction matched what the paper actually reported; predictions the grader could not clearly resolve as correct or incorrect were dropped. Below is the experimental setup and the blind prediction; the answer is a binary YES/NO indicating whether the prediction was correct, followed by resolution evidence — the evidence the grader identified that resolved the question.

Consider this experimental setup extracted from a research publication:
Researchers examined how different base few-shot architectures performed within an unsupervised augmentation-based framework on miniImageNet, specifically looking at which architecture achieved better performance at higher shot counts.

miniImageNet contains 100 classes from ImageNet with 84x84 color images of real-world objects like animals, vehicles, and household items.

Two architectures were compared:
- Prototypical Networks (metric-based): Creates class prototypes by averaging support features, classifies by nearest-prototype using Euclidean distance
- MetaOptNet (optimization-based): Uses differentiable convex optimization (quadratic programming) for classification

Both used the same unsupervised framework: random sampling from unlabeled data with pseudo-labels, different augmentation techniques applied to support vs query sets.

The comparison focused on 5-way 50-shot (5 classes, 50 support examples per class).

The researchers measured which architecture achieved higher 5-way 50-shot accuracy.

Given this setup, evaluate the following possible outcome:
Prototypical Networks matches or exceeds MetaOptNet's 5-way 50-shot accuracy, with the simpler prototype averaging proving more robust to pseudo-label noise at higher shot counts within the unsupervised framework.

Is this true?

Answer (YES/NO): NO